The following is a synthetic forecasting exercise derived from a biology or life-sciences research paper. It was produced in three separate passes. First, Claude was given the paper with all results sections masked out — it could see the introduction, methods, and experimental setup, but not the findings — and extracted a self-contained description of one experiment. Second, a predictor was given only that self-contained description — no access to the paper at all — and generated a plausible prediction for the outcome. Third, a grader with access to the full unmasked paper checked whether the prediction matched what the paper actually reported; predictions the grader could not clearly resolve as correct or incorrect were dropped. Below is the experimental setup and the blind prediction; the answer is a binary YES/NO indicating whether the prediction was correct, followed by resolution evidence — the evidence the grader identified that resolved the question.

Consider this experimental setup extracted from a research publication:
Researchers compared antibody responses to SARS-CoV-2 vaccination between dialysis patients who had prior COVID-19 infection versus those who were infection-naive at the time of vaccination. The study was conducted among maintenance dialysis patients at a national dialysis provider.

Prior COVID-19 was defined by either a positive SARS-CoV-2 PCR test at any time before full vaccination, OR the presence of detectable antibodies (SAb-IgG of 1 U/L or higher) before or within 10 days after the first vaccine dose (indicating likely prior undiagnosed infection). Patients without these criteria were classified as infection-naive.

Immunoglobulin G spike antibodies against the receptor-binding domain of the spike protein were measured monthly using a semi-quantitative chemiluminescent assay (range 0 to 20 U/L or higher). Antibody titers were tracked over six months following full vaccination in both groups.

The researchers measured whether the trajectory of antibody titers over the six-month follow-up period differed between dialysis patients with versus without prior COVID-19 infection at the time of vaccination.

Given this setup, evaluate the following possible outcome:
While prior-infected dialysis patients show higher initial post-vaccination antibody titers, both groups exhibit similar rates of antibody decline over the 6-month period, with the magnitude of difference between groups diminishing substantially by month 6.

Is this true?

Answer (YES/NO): NO